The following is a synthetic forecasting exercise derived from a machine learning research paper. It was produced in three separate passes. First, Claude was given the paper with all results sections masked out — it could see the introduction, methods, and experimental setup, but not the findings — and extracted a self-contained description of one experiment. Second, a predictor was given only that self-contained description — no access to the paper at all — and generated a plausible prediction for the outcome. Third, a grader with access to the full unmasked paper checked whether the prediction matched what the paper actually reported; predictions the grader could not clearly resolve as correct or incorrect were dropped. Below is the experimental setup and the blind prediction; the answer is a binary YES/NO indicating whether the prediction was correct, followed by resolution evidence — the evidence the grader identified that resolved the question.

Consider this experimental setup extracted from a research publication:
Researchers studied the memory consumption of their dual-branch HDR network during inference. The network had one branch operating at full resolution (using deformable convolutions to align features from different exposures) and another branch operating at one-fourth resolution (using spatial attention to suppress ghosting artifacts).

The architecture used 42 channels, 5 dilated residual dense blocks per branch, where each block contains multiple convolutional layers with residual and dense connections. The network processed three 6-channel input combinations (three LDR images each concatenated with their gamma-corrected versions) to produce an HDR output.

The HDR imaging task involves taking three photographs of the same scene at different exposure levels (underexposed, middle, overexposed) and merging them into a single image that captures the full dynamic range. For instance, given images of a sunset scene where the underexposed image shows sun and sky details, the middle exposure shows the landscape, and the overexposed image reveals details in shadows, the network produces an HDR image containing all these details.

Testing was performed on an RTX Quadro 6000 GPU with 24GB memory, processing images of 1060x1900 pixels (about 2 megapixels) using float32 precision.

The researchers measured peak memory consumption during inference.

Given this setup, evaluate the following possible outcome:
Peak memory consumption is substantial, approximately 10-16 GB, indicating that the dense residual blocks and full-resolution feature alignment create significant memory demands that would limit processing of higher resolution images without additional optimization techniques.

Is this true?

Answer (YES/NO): YES